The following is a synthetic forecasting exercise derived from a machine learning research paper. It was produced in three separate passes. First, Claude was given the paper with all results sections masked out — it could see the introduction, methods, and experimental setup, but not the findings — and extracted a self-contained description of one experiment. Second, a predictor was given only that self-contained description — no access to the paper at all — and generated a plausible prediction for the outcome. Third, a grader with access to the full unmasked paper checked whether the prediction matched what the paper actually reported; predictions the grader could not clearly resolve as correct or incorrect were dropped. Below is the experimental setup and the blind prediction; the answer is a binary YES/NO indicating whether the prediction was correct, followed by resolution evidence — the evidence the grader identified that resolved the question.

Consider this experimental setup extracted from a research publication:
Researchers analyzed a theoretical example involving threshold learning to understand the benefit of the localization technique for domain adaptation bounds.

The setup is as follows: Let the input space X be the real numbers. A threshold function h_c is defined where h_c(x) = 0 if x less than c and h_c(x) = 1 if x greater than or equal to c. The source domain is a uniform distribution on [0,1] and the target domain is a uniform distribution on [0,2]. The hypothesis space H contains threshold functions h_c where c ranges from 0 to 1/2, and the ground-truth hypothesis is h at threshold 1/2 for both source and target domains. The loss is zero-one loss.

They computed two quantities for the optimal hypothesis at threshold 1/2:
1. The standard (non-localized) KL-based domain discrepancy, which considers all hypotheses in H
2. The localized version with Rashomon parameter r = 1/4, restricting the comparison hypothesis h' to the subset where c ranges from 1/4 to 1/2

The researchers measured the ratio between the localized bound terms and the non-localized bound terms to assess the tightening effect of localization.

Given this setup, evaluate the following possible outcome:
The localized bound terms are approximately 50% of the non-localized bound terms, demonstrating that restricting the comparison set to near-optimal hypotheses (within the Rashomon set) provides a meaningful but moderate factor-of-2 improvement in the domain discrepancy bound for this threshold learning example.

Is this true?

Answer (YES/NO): NO